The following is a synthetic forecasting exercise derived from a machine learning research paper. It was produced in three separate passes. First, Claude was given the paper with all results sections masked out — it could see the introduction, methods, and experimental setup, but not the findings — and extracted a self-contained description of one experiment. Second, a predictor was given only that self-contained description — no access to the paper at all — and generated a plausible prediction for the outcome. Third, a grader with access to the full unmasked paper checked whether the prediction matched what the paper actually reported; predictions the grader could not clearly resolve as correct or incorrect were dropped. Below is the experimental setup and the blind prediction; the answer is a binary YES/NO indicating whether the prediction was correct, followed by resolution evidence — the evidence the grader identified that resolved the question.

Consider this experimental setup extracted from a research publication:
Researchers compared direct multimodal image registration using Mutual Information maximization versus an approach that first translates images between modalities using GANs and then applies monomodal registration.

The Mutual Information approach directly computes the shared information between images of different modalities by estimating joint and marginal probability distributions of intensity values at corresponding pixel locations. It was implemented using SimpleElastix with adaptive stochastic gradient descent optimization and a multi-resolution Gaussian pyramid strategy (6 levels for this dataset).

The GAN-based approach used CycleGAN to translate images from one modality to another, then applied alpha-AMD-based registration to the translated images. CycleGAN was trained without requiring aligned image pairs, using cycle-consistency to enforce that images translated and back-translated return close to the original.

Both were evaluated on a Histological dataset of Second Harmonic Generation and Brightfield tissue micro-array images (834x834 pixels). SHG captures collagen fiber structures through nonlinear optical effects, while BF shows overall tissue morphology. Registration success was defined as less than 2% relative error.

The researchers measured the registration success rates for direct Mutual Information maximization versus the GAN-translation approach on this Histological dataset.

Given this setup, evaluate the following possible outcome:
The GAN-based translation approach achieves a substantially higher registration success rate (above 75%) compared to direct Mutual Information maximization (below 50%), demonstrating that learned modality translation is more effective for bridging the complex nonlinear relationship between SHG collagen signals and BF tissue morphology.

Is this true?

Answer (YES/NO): NO